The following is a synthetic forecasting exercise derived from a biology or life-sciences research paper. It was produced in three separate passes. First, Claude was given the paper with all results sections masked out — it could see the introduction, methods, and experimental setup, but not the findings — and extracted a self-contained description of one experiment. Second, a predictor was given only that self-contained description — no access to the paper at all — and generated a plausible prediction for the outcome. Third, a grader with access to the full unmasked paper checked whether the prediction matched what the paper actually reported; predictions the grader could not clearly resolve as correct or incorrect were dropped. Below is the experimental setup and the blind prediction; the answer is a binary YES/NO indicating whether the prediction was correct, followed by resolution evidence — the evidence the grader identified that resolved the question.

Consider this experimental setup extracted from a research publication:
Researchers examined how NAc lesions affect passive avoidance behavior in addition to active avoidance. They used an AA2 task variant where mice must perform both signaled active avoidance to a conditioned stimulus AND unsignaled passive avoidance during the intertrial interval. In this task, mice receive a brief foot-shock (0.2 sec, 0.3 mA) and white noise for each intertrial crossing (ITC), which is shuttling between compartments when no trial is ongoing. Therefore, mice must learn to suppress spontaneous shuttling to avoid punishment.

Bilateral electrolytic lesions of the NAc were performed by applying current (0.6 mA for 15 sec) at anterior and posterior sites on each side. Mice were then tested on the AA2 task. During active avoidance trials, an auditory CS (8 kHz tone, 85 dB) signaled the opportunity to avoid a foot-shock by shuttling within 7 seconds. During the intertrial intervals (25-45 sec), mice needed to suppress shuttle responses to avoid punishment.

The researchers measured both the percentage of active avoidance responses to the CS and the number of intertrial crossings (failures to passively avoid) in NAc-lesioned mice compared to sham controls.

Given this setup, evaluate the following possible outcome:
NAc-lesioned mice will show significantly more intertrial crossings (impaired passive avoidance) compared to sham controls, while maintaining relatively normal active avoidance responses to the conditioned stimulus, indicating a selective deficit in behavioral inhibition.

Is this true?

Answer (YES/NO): NO